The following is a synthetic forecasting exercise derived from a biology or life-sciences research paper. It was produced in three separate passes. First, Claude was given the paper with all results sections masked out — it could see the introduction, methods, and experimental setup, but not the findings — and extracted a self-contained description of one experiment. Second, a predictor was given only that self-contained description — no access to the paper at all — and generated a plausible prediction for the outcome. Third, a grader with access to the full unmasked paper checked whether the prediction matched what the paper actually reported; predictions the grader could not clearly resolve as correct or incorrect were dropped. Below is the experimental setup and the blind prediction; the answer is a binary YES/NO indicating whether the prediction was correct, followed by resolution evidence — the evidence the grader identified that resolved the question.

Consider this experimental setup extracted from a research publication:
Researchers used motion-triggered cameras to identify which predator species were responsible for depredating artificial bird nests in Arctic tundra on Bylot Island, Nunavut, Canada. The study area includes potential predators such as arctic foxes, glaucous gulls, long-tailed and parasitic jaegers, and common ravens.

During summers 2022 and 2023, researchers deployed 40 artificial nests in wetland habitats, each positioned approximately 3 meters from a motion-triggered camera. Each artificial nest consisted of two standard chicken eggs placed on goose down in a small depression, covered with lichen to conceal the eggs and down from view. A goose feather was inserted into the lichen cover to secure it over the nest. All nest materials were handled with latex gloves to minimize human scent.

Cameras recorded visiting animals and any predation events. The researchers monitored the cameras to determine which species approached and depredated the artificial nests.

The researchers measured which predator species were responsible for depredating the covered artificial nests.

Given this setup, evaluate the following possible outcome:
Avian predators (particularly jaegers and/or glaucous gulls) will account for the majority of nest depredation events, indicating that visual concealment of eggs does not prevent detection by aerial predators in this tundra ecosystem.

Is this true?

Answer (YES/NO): NO